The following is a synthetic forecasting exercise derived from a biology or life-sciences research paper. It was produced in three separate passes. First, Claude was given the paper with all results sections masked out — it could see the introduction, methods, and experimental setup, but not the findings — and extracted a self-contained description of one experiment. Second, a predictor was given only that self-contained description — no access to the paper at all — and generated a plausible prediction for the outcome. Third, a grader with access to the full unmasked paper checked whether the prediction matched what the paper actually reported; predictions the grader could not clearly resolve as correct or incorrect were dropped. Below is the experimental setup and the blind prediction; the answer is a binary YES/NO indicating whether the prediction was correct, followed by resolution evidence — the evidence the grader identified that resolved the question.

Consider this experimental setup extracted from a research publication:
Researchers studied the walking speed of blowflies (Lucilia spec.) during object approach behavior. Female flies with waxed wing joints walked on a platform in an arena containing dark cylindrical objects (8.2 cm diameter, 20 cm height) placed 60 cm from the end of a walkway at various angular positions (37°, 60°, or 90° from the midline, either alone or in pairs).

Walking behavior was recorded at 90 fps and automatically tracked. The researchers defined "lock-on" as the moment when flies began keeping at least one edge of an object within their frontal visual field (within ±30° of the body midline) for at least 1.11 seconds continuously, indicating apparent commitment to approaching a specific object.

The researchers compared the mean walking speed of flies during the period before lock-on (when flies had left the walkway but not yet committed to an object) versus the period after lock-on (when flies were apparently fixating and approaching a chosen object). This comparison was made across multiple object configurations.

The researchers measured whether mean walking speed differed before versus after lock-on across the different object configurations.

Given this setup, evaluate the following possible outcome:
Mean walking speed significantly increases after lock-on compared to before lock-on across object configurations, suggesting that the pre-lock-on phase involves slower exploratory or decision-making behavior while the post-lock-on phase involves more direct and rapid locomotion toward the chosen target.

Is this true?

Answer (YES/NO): NO